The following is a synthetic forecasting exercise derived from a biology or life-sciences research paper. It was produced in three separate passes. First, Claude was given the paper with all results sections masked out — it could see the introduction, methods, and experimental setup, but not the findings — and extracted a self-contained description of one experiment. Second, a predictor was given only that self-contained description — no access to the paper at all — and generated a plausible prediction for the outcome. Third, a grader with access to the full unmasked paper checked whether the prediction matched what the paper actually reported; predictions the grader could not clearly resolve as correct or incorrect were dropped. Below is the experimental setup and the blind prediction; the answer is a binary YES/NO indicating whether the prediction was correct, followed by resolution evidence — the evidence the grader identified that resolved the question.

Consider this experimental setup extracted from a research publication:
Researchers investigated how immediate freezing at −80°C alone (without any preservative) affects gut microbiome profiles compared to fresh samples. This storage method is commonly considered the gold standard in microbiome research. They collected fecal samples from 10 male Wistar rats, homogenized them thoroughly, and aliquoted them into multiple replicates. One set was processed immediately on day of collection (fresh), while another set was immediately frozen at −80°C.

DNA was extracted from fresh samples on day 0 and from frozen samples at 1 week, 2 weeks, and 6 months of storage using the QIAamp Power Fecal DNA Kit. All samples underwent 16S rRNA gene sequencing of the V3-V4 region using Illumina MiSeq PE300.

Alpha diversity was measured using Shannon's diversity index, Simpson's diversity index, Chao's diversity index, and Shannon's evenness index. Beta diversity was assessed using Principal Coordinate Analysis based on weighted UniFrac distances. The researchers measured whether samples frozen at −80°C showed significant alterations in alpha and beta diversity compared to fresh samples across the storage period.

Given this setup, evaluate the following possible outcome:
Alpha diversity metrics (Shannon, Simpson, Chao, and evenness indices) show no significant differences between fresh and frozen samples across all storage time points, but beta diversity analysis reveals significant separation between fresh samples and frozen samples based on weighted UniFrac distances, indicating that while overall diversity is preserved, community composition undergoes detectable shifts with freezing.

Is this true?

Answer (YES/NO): NO